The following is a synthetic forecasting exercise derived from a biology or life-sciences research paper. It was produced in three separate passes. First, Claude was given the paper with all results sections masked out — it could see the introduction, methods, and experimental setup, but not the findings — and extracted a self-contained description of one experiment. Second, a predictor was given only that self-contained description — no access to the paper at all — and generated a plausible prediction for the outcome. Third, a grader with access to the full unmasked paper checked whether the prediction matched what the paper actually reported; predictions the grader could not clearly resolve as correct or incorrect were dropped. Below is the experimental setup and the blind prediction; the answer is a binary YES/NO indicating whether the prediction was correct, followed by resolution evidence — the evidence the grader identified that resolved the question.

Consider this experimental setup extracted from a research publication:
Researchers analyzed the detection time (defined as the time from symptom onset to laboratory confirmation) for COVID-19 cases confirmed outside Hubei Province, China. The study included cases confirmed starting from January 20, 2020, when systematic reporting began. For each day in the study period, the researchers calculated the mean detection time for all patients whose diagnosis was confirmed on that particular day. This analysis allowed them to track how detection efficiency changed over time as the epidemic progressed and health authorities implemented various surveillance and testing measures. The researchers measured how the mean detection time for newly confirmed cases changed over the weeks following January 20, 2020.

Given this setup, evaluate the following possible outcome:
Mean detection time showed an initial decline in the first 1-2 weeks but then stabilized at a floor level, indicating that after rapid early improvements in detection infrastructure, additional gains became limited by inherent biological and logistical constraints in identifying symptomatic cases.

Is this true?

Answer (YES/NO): NO